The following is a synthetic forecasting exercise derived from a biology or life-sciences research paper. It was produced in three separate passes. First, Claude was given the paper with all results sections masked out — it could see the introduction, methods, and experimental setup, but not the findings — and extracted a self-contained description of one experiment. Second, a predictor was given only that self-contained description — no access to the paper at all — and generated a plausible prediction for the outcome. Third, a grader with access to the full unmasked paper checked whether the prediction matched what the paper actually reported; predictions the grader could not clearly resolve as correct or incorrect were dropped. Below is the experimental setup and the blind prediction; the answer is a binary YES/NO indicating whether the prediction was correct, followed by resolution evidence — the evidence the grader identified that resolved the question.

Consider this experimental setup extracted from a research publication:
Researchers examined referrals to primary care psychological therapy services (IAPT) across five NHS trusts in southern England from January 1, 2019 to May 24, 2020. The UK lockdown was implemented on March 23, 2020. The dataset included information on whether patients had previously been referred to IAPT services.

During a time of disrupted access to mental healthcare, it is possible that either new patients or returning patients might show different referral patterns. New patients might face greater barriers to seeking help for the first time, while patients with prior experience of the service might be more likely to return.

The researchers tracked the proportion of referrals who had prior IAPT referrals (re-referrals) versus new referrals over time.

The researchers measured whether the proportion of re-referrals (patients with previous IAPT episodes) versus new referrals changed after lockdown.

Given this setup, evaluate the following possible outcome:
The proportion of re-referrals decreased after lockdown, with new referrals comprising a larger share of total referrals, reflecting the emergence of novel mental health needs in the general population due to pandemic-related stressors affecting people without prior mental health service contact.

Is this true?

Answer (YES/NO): NO